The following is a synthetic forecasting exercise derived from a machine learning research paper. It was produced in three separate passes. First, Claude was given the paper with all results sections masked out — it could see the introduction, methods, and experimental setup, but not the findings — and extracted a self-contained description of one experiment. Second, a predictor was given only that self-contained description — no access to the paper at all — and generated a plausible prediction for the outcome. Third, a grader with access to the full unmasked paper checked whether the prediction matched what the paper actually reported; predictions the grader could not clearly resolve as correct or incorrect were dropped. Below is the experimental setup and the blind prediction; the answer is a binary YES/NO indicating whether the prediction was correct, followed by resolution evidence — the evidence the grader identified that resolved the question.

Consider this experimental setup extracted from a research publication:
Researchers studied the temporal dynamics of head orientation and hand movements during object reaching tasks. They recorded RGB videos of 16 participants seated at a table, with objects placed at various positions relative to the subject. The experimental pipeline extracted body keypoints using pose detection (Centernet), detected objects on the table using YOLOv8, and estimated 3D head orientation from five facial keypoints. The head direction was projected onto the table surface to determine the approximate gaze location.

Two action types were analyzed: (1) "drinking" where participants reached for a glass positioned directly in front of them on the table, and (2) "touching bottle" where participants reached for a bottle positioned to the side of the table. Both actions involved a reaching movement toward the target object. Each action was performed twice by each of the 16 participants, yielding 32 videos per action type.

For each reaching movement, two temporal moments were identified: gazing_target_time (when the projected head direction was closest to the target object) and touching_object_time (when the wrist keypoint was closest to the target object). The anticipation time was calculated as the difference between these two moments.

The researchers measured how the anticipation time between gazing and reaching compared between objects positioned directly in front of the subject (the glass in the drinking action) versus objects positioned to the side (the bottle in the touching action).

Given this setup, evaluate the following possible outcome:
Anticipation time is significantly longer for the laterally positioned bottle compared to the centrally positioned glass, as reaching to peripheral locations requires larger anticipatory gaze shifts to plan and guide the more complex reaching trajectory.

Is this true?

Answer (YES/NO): YES